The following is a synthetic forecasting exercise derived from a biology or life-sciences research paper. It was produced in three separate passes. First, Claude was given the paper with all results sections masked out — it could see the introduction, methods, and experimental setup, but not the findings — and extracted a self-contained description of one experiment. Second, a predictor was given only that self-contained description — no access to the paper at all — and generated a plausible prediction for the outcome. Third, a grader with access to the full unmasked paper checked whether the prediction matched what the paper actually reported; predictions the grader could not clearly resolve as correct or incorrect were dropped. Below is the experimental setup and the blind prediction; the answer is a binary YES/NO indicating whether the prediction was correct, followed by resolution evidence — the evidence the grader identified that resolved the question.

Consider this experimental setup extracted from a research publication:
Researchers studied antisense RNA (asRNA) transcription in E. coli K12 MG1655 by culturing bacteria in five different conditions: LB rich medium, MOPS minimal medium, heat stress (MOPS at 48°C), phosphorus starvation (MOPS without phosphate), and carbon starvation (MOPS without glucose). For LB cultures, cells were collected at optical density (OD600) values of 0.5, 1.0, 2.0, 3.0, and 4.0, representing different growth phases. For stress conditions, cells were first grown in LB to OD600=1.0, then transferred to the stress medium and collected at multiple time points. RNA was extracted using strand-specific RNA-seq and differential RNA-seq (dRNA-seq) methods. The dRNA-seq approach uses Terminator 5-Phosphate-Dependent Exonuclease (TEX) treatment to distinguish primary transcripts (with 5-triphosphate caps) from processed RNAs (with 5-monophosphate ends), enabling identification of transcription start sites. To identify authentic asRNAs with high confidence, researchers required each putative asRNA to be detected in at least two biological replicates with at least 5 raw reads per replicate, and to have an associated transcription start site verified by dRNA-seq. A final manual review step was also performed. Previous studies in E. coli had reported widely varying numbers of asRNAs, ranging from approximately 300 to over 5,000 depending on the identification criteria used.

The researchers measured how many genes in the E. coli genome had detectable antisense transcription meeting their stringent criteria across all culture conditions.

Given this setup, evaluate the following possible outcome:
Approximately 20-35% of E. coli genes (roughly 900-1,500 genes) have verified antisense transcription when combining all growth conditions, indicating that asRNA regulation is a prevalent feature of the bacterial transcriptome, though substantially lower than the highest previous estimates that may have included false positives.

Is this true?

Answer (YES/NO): NO